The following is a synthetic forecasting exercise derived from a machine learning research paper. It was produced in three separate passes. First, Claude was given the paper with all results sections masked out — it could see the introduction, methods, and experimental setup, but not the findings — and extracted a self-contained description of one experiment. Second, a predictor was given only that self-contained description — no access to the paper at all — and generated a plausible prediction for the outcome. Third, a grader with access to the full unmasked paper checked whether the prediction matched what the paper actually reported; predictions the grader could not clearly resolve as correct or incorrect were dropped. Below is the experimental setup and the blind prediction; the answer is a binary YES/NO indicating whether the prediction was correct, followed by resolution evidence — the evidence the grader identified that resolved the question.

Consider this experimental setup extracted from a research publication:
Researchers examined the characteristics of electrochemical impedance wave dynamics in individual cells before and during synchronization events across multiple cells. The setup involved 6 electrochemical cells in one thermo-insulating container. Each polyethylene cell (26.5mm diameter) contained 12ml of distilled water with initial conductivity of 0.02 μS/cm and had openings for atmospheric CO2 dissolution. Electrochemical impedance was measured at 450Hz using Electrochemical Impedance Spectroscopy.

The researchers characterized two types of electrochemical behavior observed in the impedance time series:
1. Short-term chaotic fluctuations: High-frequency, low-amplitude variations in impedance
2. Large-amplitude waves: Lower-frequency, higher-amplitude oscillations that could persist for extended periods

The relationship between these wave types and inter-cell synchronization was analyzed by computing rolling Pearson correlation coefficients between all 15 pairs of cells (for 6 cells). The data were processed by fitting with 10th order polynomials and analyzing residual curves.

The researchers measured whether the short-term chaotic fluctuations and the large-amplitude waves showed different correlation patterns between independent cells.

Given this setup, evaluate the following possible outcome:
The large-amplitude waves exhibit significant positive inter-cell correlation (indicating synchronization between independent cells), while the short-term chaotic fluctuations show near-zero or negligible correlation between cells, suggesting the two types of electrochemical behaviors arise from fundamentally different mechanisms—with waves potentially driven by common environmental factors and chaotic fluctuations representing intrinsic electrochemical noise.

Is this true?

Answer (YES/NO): NO